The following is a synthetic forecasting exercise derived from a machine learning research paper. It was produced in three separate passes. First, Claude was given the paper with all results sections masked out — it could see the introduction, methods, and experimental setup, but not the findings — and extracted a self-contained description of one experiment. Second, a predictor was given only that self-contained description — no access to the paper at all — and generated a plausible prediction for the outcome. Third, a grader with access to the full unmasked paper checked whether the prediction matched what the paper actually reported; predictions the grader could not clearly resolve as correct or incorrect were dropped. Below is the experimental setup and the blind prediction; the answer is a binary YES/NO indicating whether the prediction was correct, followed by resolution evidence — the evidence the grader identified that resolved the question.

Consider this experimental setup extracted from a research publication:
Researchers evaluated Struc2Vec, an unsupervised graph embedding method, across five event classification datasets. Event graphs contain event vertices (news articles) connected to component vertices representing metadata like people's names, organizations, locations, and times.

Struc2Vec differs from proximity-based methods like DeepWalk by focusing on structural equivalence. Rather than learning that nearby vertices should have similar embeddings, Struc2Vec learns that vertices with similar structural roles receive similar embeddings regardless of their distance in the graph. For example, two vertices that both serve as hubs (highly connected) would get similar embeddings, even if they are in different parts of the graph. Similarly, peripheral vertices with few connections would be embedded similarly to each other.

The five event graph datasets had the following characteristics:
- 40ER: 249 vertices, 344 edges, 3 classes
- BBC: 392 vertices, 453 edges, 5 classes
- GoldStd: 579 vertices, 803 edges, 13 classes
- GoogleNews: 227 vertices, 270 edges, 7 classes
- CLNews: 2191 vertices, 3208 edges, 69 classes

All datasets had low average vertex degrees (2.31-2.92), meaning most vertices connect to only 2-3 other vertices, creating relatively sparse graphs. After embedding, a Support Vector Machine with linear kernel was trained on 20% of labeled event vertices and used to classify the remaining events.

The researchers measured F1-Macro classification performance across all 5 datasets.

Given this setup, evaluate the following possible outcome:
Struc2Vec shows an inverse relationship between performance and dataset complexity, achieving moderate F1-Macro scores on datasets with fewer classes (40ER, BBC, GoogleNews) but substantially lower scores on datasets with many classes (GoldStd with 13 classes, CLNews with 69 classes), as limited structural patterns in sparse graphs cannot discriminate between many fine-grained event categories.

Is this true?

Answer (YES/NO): NO